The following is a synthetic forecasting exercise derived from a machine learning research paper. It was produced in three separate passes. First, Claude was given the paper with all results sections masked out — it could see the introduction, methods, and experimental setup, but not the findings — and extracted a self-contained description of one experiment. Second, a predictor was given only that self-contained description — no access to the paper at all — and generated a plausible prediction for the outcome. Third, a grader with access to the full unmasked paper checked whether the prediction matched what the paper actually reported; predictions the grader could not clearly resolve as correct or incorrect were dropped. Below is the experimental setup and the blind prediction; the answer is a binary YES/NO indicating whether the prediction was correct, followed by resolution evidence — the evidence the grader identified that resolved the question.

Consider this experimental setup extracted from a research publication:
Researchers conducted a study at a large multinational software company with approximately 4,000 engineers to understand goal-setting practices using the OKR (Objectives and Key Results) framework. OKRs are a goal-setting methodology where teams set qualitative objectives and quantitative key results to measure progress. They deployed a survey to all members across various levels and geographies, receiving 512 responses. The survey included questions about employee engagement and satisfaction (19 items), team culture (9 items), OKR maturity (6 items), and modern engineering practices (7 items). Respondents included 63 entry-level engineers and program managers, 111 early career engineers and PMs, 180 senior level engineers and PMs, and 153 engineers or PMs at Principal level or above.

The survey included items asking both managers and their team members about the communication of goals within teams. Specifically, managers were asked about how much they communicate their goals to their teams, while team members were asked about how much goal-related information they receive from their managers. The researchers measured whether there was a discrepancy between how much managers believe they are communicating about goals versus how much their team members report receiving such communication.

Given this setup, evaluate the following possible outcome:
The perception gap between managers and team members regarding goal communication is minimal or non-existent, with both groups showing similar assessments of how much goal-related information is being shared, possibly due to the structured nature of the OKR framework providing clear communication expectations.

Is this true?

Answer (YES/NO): NO